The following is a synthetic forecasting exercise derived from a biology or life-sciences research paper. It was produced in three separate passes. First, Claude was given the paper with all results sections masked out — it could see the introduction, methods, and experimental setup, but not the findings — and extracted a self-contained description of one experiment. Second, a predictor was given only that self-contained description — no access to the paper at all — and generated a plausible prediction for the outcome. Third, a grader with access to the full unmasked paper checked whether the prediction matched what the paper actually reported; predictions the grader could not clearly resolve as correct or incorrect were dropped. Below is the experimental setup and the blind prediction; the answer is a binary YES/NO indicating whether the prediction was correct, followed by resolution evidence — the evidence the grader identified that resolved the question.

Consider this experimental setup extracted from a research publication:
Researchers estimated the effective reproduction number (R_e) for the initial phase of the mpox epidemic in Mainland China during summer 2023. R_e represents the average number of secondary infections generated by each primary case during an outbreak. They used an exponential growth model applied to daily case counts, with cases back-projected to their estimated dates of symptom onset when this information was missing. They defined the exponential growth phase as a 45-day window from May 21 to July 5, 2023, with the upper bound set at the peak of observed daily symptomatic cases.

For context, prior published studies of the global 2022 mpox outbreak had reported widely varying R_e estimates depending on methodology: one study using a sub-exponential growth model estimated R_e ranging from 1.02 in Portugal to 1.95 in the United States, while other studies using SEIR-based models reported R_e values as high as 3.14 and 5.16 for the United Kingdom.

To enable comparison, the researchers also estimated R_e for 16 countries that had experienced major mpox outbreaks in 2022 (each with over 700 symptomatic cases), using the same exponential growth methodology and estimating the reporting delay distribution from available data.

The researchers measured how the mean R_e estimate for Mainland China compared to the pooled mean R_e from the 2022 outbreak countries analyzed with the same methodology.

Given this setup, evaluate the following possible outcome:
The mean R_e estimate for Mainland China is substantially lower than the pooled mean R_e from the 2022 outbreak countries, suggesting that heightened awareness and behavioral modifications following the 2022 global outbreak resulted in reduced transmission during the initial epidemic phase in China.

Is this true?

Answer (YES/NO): NO